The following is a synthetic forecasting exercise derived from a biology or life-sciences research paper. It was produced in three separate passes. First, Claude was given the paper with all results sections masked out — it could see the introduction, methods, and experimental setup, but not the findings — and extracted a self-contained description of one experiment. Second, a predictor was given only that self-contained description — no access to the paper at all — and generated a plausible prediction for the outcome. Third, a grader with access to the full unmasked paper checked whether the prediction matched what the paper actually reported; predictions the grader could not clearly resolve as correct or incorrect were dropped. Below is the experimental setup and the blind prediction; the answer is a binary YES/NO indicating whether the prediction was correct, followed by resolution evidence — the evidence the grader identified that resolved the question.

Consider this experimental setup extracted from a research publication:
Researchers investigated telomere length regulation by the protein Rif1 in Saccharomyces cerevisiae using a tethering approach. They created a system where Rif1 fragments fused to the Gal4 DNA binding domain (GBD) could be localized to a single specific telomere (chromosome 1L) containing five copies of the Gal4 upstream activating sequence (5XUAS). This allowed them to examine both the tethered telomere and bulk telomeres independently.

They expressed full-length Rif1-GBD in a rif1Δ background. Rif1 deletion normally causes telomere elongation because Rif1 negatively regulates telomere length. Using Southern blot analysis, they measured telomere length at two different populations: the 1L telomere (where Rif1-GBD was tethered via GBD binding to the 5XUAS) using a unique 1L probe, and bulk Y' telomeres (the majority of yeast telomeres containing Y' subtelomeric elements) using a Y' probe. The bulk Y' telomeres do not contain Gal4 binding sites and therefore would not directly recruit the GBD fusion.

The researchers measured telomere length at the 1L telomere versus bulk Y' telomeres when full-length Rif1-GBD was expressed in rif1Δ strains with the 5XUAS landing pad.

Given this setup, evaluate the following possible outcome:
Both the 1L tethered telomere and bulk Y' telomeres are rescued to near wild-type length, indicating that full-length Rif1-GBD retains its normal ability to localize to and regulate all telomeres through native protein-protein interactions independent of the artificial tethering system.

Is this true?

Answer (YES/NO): NO